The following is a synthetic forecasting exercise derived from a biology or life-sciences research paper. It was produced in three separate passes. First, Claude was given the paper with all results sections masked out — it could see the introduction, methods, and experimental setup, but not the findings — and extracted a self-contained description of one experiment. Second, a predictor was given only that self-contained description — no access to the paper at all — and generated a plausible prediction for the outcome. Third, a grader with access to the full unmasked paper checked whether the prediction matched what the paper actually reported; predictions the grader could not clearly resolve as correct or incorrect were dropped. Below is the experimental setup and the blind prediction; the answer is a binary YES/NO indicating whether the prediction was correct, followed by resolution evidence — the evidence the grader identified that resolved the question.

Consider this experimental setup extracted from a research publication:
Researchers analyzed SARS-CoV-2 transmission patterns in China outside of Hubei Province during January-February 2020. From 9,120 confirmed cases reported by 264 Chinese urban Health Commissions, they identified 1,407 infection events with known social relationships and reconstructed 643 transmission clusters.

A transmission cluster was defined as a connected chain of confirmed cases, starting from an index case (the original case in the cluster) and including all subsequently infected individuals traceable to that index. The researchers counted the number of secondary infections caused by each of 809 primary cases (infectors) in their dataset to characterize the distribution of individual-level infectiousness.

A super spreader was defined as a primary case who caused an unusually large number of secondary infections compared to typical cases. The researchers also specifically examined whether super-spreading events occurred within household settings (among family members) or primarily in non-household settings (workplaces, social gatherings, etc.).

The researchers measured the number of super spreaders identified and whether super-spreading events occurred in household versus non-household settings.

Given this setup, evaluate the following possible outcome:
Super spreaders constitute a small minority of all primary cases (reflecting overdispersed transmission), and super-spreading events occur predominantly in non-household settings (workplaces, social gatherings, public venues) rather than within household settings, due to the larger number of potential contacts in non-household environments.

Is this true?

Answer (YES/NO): YES